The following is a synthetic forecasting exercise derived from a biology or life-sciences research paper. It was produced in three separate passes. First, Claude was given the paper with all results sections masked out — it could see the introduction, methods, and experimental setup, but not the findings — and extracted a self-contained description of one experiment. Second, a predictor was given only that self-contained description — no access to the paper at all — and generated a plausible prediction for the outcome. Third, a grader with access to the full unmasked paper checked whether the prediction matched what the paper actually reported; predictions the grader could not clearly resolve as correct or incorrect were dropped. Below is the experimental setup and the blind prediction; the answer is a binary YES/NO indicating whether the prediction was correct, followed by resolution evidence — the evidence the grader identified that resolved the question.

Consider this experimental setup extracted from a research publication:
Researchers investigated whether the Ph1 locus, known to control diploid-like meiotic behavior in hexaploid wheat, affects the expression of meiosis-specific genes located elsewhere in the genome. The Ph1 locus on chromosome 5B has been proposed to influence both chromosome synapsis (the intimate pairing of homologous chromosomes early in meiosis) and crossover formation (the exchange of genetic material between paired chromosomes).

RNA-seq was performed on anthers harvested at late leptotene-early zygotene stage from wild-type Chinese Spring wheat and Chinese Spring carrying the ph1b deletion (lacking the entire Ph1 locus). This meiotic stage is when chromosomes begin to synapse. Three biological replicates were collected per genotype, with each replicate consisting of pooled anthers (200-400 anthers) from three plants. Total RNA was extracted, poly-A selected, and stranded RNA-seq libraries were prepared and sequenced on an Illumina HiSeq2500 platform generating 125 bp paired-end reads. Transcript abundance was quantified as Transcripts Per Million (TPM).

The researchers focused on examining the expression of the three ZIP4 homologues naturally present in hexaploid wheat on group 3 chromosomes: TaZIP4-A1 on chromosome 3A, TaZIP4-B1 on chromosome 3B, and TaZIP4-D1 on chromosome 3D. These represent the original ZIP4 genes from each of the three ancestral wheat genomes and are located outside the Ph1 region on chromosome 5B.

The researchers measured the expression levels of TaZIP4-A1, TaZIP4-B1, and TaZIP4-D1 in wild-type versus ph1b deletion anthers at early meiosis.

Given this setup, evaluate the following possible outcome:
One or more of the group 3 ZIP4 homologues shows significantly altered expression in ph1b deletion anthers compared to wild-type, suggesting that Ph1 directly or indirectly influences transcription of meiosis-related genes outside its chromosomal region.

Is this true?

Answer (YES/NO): NO